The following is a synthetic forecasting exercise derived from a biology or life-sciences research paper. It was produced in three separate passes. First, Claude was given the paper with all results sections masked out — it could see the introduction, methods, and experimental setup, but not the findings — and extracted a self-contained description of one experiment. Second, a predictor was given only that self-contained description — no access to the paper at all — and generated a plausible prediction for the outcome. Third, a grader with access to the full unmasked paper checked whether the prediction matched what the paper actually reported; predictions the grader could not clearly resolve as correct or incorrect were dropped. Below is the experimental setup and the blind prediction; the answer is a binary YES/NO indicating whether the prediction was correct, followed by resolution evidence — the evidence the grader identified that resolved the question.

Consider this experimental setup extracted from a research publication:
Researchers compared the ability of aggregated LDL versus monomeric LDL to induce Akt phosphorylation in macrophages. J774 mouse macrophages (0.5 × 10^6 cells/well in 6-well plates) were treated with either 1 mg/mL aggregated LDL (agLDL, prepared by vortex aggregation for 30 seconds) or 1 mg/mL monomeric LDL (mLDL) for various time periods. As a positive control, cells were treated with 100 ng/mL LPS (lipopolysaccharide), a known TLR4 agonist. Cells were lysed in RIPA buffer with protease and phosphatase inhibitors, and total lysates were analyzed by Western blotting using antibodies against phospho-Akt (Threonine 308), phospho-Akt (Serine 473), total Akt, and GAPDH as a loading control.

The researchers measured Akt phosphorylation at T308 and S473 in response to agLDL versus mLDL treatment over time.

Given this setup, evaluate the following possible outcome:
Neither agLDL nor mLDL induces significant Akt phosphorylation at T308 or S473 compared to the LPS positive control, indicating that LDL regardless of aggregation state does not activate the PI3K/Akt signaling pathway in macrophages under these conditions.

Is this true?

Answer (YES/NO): NO